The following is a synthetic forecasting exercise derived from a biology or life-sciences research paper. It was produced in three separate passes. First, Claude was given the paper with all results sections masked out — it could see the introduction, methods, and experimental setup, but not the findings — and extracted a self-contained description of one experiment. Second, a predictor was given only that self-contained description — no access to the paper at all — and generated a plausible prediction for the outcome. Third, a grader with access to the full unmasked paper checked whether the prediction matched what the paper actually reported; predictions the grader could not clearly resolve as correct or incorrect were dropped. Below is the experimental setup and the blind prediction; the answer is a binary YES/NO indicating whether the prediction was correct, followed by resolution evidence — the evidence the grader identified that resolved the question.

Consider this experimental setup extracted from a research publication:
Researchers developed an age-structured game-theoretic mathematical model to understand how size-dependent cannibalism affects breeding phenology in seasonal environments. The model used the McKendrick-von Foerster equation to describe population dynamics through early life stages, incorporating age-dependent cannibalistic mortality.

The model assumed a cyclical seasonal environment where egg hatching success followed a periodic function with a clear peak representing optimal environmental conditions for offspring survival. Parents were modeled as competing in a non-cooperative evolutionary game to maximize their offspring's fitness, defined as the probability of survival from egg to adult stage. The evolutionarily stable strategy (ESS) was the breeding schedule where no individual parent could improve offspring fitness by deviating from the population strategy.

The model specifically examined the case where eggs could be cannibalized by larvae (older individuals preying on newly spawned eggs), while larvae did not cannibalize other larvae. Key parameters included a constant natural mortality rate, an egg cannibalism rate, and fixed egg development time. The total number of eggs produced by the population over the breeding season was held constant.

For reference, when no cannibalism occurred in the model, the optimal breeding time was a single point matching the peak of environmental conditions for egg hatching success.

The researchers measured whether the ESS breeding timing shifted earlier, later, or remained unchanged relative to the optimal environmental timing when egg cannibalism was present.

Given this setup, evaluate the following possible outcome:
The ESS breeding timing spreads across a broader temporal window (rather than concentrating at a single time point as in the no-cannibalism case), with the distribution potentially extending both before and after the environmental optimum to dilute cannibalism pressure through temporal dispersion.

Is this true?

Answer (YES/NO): NO